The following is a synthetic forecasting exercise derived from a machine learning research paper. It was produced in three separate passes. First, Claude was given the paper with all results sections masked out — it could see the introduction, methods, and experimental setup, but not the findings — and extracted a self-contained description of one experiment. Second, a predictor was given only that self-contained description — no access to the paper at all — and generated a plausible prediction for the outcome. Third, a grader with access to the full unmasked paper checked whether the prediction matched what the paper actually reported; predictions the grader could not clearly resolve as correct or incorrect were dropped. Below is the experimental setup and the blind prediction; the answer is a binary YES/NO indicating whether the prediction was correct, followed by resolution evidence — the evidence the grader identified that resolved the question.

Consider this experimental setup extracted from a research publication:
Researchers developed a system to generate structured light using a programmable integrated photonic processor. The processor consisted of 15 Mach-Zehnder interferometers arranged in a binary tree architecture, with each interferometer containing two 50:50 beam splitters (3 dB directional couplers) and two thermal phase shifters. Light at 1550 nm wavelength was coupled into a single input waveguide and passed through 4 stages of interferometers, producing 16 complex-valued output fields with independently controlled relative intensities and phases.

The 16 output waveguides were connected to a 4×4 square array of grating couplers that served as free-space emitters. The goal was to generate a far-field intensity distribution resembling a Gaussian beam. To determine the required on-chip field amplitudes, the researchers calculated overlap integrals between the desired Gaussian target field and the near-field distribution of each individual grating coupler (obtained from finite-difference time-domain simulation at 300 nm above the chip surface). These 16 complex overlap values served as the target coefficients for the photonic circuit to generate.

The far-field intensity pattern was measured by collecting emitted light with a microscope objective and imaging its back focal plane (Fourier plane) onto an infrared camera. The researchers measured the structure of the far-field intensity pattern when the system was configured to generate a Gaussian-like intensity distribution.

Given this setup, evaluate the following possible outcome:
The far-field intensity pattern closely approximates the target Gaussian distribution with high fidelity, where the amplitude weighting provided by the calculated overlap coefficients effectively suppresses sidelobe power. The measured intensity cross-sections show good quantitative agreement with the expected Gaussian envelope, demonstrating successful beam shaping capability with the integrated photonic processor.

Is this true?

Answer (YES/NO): NO